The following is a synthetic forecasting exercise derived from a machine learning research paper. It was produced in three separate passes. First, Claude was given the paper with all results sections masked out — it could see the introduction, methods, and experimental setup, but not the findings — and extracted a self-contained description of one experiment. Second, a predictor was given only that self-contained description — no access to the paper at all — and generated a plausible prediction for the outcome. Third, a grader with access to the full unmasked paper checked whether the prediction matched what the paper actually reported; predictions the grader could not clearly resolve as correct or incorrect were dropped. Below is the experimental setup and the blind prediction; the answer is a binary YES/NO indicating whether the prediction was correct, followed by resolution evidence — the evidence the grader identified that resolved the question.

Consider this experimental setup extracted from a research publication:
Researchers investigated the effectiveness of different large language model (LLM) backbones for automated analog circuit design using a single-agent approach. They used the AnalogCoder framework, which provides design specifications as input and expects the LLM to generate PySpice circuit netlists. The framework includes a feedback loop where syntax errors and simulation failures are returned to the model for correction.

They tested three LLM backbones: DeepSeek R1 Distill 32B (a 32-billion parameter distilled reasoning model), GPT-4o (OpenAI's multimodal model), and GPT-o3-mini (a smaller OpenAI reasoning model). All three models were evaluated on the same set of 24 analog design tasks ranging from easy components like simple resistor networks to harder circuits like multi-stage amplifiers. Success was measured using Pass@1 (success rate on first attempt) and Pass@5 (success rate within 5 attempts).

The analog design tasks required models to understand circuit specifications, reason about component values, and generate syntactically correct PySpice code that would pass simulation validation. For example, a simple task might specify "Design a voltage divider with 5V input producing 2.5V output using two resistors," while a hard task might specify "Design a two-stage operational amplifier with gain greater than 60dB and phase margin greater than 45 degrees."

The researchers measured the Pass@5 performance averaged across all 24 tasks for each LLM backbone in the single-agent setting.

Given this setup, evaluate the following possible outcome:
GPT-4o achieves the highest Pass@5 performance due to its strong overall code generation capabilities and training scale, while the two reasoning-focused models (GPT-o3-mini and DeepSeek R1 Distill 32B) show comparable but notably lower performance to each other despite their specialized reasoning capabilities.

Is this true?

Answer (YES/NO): NO